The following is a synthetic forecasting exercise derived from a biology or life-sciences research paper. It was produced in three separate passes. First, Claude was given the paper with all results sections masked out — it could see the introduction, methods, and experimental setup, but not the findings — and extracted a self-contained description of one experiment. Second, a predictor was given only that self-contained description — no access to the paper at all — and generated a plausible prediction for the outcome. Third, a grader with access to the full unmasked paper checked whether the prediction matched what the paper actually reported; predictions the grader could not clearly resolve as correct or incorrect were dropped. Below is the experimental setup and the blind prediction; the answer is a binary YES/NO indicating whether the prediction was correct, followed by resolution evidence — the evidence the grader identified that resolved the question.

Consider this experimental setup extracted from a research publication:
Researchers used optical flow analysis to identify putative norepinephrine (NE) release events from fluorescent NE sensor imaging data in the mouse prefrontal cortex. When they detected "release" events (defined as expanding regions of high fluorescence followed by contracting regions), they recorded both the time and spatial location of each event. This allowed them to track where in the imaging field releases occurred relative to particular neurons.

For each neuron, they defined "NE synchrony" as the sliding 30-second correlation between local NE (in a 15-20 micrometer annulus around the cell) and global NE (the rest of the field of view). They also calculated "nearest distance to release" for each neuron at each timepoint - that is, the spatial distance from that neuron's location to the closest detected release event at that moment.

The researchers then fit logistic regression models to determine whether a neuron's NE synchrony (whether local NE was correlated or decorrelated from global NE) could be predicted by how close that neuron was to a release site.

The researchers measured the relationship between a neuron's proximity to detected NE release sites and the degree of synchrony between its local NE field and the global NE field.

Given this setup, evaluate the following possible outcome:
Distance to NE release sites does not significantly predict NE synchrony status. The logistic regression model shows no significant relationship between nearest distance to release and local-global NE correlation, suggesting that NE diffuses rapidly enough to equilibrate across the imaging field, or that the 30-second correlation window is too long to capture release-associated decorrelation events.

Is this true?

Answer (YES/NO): NO